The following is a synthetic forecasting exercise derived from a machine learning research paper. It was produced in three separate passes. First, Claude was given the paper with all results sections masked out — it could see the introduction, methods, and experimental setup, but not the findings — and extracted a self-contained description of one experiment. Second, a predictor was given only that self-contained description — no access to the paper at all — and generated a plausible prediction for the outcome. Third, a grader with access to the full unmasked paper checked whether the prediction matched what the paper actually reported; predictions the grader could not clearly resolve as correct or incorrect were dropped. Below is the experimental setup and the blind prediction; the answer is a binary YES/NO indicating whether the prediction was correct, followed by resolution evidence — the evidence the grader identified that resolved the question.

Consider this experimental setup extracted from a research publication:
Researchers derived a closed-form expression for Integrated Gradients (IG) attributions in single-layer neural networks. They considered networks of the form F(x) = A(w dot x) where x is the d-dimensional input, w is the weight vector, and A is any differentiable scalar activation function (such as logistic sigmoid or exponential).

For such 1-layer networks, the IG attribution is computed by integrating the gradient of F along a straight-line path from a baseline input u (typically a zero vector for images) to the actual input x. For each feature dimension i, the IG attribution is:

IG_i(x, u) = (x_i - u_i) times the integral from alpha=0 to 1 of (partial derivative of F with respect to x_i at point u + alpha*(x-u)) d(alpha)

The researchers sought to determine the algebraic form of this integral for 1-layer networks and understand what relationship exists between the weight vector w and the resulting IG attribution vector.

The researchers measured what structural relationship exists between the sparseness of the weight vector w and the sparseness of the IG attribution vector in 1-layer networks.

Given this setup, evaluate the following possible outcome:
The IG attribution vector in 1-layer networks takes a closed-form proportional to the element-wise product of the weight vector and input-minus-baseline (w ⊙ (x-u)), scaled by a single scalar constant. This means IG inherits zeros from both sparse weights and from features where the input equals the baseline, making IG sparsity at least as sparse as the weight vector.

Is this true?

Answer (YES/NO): YES